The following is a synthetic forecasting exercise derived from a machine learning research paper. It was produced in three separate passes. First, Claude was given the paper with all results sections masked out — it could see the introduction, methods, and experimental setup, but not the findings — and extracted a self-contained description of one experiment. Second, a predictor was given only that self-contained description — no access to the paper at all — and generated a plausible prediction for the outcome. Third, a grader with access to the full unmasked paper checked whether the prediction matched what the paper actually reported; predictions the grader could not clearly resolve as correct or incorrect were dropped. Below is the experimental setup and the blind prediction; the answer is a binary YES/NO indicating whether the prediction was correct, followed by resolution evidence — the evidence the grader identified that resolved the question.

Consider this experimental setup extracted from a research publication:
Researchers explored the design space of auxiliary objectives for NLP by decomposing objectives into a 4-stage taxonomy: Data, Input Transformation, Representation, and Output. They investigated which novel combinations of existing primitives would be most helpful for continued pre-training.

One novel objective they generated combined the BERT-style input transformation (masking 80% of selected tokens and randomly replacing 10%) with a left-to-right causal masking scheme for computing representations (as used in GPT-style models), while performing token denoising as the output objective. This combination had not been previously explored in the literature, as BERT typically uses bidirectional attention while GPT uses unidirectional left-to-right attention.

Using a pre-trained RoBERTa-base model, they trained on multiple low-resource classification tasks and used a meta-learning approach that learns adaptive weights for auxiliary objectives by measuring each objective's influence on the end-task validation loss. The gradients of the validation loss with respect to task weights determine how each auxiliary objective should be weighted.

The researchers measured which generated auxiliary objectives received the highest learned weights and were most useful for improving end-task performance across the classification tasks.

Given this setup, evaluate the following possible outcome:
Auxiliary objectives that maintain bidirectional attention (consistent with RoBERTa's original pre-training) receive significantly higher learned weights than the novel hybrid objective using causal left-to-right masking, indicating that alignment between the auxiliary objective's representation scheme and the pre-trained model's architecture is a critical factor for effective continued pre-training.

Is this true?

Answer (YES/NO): NO